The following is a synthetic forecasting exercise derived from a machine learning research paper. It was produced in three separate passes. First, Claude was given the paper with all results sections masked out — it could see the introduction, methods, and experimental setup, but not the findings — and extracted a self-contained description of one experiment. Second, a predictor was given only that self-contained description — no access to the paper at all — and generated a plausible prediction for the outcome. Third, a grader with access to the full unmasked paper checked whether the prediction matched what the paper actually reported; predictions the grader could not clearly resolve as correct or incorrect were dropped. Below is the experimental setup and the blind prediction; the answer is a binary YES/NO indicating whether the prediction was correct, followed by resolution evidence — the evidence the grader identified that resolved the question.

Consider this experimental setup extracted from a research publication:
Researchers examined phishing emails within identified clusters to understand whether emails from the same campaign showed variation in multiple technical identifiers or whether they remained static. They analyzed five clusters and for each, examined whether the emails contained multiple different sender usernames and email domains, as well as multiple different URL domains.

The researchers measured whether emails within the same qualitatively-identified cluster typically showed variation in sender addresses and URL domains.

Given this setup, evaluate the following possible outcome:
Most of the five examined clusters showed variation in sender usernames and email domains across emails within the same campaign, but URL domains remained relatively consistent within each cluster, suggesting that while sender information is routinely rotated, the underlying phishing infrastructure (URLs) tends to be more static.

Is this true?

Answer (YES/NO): NO